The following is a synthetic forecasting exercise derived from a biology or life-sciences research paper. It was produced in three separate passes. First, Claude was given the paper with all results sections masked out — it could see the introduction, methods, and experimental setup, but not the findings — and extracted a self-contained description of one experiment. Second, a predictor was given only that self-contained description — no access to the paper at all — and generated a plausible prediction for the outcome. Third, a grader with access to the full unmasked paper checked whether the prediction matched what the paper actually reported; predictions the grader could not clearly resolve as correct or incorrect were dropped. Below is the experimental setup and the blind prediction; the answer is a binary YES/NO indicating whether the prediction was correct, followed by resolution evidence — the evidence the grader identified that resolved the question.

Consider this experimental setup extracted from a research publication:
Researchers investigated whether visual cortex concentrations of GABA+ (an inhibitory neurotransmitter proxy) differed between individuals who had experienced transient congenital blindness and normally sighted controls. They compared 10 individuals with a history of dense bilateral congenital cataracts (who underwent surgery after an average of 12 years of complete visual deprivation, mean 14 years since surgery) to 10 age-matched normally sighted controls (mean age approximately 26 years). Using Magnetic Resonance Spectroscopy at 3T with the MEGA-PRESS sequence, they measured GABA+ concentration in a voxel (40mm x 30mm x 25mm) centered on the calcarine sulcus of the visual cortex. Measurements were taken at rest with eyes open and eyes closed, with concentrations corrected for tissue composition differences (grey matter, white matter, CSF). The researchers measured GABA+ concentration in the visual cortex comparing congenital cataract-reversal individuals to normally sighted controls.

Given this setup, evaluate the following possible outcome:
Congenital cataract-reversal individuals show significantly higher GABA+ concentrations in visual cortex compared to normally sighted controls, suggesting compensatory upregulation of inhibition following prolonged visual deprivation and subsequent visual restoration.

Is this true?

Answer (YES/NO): NO